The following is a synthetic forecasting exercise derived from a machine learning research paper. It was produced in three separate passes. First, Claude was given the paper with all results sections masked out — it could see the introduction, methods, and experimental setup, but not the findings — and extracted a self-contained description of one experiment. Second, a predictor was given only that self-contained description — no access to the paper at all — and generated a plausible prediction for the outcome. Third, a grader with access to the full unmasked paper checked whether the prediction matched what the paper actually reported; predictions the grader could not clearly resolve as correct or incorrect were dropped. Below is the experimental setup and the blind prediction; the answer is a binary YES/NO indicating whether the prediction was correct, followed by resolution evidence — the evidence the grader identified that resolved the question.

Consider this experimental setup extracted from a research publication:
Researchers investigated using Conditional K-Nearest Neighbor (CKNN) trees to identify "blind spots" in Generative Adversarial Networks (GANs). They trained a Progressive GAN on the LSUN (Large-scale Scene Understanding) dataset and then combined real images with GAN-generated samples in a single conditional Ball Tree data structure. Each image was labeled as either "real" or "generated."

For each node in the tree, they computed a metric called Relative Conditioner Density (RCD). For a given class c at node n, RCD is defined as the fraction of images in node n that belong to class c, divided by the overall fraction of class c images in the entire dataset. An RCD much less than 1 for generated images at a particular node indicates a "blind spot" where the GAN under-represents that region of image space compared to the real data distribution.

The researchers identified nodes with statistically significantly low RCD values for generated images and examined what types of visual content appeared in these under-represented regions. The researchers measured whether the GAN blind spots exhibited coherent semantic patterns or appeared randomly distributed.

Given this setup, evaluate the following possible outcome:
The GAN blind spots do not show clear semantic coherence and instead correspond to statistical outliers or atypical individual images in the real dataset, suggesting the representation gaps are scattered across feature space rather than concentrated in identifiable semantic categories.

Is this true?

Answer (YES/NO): NO